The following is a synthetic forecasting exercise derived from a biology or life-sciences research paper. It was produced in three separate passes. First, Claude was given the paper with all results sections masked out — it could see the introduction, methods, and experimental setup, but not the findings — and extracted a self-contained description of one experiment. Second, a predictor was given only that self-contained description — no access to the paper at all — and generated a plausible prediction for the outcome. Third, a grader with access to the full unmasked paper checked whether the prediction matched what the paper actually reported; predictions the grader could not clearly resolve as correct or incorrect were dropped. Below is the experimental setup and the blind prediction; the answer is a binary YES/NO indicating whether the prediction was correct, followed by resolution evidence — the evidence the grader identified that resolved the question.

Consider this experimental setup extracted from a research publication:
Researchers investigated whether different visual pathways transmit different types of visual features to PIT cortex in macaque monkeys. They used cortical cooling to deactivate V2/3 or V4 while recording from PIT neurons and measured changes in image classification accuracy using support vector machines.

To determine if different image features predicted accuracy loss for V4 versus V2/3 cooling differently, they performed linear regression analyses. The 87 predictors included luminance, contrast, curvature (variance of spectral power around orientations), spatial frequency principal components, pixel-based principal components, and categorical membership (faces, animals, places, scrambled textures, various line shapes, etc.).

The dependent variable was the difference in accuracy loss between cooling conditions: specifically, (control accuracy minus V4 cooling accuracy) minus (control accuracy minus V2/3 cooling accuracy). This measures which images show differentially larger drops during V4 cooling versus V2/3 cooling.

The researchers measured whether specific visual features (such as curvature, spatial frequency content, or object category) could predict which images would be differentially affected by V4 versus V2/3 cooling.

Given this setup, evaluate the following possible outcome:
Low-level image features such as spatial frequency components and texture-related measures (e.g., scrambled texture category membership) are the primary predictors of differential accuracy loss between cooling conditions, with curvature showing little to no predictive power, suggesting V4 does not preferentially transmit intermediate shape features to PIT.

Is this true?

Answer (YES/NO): NO